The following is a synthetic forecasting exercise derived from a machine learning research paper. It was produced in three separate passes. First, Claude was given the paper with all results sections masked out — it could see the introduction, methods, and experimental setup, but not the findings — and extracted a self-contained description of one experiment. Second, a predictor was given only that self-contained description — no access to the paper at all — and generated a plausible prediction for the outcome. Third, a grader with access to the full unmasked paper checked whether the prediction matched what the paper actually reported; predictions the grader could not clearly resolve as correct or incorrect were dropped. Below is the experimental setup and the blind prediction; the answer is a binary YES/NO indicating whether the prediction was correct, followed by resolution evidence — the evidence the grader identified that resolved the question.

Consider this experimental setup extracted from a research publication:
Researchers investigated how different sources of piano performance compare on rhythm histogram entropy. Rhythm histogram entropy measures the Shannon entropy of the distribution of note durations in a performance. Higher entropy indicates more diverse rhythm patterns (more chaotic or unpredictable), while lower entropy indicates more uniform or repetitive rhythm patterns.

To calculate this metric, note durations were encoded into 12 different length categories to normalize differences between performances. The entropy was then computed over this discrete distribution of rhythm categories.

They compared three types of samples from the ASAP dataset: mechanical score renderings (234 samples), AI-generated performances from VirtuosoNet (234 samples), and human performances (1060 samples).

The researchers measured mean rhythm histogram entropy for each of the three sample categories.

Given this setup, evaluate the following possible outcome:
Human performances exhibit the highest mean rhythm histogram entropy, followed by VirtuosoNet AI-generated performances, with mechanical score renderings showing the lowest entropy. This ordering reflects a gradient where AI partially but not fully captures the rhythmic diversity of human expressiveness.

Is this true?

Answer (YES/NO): NO